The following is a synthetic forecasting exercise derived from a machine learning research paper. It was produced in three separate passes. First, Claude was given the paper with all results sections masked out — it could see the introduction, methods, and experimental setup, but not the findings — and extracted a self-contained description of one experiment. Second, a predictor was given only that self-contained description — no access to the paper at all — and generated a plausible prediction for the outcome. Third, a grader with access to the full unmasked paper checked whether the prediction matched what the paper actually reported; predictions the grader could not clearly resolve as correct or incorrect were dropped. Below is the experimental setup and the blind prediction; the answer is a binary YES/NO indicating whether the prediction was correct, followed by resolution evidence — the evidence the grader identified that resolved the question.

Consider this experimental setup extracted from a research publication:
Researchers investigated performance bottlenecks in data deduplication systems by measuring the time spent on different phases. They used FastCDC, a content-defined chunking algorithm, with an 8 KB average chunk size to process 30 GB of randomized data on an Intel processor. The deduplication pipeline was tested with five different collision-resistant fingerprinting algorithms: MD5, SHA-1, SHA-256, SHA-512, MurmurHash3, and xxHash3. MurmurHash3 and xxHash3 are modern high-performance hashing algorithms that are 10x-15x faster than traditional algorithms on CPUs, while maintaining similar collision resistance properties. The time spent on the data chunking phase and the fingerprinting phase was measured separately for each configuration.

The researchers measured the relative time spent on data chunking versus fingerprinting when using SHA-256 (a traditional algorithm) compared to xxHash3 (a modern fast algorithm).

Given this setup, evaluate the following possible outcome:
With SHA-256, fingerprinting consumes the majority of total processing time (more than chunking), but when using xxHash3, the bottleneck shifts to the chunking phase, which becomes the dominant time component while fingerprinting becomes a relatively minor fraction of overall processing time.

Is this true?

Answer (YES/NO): NO